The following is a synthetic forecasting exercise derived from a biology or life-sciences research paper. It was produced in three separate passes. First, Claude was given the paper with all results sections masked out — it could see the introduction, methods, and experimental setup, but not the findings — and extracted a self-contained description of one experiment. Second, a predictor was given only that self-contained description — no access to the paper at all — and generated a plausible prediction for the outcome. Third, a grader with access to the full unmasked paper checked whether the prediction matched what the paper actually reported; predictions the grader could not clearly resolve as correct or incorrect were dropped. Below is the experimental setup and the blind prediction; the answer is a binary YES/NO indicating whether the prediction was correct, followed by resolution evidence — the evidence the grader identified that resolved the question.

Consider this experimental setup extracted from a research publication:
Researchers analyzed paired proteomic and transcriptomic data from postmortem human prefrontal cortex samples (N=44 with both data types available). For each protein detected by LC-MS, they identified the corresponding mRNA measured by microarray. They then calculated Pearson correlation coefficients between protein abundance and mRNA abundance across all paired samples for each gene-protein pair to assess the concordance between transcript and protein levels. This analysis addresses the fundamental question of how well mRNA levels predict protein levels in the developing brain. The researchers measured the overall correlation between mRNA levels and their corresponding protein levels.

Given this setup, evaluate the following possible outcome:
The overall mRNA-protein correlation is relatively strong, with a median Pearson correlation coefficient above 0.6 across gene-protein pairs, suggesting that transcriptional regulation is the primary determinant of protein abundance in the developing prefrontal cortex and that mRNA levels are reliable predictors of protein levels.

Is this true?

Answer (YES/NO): NO